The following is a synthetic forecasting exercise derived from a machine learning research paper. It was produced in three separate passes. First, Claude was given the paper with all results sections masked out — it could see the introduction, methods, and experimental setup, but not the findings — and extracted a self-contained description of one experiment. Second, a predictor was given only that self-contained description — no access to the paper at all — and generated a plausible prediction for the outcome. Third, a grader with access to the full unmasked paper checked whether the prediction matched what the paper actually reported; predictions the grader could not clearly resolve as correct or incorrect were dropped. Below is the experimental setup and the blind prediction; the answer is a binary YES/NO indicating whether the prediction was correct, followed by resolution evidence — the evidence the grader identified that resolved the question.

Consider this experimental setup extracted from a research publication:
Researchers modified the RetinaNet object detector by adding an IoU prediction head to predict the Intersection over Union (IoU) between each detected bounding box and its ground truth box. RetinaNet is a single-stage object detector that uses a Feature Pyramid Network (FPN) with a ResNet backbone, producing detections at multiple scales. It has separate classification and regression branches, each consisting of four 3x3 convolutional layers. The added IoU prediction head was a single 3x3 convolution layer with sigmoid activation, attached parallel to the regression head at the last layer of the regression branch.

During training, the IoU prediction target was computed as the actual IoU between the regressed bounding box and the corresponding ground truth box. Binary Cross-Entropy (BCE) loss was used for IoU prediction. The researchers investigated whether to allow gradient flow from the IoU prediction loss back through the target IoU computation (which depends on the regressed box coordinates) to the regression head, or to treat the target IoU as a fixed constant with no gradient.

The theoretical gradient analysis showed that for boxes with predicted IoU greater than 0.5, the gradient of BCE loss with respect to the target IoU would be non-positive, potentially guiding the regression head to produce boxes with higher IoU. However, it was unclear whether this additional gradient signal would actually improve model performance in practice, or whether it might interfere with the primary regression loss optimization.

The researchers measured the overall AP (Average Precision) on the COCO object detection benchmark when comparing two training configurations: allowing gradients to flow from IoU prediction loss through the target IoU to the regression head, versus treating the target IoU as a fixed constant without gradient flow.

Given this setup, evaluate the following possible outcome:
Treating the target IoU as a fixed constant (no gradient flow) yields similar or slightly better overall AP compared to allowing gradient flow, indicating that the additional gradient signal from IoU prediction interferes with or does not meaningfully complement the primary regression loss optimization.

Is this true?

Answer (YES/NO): NO